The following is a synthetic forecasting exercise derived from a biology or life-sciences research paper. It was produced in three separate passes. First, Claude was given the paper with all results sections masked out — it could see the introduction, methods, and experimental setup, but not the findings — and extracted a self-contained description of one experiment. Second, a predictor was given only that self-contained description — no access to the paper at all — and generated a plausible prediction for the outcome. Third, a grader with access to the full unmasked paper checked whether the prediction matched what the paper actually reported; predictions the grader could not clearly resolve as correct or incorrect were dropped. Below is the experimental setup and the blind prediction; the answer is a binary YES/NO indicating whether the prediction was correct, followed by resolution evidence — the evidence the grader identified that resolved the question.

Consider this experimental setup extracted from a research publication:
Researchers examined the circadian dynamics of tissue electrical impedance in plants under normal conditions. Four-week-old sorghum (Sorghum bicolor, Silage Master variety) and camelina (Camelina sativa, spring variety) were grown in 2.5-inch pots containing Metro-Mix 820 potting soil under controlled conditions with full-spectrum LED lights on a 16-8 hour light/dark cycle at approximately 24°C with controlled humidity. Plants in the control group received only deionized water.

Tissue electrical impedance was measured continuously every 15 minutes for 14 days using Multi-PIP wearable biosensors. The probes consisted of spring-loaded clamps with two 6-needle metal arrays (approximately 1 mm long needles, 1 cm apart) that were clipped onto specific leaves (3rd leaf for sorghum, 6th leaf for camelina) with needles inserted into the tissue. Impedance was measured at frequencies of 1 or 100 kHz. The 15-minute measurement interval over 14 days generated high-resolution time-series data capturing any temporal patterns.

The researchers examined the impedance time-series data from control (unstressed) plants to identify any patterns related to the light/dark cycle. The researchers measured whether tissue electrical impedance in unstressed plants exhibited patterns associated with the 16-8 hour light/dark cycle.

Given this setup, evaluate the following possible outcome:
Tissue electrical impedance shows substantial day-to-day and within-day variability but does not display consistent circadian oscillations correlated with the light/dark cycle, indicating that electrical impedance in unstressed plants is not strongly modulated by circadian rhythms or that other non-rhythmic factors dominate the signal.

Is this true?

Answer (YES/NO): NO